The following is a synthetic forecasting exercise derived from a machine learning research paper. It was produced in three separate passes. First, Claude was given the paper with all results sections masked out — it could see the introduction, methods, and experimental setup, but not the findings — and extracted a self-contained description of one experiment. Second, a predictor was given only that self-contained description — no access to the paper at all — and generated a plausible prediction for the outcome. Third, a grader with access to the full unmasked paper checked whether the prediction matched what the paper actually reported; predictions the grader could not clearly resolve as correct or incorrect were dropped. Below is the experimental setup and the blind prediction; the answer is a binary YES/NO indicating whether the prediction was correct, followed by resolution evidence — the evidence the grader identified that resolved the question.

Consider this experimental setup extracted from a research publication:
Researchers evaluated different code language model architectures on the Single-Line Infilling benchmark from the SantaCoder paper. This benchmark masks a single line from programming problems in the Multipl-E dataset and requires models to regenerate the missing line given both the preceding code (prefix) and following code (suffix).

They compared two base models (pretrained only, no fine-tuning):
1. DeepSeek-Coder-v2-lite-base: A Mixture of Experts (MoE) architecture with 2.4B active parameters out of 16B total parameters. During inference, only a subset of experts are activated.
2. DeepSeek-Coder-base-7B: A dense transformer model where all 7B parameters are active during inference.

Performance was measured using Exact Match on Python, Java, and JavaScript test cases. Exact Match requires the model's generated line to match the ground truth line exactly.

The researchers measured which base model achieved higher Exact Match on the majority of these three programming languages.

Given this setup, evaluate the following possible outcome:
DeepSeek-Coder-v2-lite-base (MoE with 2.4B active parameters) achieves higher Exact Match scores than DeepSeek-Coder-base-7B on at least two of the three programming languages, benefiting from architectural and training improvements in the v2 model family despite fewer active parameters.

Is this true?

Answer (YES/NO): YES